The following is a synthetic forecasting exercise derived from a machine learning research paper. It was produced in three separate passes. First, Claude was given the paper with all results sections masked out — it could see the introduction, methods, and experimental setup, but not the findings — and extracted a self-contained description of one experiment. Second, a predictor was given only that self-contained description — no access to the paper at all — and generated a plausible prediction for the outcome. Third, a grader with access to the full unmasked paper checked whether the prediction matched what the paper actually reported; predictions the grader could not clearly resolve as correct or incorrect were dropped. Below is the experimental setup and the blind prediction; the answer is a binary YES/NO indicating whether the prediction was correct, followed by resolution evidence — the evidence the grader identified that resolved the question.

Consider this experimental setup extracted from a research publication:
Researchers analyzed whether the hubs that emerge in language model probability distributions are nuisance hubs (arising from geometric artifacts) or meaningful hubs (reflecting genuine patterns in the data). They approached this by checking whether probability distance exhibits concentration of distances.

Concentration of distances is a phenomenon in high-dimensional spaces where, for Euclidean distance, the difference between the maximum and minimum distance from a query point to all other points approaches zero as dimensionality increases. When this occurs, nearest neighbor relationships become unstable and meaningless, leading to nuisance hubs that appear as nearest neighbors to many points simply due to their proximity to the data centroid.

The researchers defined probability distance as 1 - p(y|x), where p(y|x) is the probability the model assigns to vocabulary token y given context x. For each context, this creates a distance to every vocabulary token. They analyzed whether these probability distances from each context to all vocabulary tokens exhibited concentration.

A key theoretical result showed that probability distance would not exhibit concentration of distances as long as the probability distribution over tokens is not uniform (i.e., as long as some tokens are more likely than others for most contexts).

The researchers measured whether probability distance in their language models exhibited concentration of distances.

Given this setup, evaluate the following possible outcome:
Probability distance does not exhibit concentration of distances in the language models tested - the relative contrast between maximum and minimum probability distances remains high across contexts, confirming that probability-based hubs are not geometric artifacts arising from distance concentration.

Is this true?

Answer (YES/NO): YES